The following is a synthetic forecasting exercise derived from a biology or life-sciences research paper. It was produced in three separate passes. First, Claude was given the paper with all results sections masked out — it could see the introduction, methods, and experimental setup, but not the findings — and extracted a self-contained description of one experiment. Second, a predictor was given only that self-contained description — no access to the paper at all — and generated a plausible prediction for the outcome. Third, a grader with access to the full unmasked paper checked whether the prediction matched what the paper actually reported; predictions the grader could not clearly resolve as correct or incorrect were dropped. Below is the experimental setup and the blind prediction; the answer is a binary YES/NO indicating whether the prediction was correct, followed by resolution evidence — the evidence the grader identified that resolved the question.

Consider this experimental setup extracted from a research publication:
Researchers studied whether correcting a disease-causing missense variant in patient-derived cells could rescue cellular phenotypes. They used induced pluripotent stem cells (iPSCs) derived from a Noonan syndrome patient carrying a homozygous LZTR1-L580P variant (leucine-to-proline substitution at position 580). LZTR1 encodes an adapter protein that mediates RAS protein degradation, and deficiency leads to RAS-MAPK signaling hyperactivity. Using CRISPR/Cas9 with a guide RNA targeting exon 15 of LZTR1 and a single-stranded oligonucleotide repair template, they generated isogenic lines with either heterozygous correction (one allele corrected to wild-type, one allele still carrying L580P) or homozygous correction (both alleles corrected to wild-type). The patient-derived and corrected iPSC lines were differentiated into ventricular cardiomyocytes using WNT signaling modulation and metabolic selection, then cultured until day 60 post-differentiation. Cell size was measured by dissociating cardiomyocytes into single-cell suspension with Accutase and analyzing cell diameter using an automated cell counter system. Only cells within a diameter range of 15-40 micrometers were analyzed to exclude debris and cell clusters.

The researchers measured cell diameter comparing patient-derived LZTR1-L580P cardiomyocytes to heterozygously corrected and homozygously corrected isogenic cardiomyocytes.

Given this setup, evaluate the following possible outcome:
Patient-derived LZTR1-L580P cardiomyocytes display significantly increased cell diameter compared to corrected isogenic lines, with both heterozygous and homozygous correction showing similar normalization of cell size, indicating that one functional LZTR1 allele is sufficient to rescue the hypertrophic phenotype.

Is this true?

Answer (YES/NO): YES